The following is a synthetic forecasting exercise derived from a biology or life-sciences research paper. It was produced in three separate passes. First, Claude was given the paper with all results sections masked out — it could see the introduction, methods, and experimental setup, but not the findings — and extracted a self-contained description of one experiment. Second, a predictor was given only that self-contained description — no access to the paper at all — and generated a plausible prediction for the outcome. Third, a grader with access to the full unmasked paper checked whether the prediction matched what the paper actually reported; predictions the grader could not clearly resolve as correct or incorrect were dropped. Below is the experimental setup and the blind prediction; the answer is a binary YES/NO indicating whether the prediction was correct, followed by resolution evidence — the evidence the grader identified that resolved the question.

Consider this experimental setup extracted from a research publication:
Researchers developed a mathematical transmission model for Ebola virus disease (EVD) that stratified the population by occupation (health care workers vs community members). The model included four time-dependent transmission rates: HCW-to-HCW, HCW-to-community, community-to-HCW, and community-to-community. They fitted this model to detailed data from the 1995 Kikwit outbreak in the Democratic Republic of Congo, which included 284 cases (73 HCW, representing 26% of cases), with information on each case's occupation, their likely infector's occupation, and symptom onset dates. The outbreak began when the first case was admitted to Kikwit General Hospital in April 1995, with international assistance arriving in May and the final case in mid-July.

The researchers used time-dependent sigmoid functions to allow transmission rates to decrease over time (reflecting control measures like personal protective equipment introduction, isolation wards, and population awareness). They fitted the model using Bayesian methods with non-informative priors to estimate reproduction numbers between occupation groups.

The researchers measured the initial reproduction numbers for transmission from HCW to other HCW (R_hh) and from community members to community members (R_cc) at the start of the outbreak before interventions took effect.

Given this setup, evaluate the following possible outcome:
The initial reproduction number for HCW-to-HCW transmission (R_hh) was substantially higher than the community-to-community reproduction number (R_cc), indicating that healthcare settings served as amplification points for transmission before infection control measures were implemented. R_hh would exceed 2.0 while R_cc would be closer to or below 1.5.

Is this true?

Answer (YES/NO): YES